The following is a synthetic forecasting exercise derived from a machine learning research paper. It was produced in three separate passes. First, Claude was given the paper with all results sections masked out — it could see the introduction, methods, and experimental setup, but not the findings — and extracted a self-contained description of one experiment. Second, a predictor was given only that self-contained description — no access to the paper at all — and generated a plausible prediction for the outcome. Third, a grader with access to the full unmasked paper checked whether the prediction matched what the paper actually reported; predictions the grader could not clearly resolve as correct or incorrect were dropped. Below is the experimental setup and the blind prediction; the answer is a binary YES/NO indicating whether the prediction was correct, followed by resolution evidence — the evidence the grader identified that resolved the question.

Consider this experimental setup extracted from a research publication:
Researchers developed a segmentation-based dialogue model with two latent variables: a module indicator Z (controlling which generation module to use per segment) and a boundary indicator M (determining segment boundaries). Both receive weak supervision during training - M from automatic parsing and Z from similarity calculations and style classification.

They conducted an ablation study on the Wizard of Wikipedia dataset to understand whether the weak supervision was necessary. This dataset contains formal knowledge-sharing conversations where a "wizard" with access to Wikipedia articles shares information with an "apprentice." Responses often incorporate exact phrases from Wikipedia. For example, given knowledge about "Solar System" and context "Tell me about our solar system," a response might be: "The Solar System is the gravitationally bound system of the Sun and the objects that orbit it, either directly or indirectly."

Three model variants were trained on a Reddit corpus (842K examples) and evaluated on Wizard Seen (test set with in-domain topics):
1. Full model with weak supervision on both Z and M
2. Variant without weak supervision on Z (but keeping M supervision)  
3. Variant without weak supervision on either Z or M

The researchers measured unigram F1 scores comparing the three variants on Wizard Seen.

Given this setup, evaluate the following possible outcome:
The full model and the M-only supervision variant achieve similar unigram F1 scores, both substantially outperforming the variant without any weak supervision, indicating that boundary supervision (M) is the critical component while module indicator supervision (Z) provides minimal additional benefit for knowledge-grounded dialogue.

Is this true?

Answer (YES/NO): NO